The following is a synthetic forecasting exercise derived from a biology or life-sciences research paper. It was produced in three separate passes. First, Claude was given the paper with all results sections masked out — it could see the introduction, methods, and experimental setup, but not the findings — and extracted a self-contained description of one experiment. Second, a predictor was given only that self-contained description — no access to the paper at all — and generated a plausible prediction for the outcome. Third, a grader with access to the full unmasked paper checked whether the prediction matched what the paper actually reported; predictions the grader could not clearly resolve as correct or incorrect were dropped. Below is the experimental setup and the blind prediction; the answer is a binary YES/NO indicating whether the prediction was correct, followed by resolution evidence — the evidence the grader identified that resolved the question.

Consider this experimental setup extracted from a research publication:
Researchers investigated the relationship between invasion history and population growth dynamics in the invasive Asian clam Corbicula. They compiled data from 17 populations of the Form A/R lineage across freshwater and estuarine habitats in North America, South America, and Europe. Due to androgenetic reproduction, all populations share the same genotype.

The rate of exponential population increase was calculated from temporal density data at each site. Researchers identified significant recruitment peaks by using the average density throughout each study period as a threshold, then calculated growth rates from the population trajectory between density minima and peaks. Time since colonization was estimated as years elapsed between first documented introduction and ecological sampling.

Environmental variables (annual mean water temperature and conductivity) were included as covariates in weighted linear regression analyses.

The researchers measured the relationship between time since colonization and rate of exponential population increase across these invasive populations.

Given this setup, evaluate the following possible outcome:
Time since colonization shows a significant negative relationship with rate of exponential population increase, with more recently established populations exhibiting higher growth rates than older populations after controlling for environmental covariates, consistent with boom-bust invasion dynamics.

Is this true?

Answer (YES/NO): NO